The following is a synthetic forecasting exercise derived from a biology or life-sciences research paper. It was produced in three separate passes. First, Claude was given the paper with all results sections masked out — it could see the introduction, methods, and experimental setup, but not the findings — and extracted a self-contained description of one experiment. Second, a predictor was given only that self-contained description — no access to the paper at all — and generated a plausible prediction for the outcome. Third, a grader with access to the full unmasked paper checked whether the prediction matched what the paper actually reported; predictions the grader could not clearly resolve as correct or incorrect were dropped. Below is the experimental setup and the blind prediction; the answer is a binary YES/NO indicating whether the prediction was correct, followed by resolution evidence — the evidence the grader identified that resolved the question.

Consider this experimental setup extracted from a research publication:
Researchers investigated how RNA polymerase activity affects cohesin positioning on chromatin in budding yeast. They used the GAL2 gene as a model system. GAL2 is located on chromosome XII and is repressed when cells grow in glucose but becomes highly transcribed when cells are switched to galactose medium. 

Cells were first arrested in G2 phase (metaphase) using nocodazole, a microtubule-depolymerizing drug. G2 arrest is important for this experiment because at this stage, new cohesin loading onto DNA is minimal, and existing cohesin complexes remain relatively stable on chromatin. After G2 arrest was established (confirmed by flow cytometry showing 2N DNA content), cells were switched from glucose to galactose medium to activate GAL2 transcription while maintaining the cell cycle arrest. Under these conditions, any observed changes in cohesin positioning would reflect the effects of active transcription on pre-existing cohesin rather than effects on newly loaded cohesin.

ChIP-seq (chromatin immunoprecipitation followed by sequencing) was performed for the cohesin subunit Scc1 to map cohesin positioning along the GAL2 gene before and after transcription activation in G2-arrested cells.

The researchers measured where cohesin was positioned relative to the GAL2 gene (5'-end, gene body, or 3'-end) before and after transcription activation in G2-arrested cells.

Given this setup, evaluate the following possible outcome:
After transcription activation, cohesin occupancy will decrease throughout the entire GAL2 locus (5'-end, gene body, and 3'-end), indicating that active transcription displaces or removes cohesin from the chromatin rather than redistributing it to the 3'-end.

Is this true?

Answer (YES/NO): NO